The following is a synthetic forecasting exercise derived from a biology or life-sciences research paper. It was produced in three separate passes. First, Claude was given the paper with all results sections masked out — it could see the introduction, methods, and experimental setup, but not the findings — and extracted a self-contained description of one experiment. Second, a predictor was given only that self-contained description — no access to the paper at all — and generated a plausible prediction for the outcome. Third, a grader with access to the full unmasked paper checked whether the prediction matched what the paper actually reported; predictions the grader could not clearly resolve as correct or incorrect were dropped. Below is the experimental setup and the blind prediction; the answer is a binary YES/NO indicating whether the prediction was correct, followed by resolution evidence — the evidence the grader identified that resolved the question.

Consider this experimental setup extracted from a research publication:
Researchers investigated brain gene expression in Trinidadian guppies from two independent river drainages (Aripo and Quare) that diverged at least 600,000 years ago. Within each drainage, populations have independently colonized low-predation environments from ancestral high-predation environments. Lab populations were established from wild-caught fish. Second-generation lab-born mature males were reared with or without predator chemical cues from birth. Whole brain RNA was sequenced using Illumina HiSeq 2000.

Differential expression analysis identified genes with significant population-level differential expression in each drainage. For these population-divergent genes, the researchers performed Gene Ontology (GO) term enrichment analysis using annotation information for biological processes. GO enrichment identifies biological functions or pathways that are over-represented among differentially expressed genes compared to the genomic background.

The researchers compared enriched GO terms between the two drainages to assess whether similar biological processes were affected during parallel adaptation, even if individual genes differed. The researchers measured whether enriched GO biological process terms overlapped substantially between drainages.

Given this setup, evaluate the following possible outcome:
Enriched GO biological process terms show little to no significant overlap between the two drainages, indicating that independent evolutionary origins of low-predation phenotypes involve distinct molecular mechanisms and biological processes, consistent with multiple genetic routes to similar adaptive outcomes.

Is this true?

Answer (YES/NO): YES